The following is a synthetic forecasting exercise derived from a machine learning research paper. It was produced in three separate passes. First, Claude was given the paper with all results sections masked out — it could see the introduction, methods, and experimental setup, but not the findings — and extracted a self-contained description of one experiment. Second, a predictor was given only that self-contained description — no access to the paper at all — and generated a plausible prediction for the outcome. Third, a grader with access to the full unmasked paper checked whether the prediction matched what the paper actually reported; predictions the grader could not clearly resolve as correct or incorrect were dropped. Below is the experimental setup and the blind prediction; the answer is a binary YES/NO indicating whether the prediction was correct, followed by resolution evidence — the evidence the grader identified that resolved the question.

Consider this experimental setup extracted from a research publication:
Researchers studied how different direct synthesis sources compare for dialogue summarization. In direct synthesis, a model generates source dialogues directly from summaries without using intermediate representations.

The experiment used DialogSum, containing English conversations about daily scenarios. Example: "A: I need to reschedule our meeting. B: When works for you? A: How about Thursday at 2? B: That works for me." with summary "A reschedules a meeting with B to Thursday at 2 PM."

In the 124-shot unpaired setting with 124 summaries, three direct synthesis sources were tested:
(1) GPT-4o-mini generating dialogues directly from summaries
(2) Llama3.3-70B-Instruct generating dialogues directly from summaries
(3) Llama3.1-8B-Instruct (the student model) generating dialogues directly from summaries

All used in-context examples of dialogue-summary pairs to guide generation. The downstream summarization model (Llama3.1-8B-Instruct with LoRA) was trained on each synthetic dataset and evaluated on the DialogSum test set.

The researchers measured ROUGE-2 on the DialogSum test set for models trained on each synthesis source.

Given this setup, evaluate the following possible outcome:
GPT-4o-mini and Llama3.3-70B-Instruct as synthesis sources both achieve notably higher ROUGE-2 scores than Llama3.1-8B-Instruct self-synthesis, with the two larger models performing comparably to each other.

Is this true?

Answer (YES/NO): NO